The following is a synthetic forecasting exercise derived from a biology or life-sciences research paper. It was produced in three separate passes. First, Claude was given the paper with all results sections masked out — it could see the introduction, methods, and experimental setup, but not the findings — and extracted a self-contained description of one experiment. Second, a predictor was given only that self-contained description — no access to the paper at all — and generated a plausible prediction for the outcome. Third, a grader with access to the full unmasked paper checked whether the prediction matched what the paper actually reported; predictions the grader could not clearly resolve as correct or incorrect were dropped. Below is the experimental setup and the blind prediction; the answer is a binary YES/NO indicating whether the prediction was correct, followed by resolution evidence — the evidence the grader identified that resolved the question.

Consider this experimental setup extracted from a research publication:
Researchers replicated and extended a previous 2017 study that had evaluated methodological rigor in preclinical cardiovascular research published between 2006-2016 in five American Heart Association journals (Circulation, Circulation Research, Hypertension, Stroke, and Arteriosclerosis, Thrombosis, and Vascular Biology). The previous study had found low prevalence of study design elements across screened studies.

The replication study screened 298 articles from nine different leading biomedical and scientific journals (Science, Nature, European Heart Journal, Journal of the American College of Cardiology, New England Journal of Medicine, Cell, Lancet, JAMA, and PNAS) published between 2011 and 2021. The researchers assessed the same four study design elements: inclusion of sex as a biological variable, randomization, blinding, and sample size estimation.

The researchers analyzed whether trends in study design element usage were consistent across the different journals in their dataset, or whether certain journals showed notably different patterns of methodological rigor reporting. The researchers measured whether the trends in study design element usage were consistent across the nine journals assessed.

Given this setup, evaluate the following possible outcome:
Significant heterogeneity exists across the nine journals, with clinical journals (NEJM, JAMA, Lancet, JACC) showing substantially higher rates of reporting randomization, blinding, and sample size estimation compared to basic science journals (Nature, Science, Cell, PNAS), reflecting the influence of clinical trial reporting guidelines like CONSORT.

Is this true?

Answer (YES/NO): NO